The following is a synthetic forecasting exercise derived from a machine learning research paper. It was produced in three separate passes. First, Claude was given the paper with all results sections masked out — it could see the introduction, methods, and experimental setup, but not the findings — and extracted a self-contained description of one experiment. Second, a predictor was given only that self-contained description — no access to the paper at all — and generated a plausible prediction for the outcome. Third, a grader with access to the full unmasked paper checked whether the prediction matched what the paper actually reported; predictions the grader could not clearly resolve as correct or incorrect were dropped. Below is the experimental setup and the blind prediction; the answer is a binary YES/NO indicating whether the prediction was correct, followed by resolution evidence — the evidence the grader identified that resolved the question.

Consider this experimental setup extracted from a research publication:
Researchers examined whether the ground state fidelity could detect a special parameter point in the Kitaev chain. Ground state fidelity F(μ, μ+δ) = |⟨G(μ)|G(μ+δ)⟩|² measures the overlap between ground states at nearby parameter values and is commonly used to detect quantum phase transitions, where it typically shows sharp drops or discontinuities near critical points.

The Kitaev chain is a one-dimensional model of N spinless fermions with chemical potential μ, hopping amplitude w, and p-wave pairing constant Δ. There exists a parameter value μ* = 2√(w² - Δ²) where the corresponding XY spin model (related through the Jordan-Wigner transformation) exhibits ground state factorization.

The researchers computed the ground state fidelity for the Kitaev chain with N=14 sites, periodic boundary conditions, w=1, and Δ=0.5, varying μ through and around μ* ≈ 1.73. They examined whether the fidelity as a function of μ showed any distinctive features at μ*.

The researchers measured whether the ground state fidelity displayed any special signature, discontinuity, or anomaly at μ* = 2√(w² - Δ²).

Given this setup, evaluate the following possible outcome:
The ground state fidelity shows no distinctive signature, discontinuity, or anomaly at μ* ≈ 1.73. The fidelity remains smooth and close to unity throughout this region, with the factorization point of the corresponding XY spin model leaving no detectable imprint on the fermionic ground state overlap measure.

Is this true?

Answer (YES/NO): YES